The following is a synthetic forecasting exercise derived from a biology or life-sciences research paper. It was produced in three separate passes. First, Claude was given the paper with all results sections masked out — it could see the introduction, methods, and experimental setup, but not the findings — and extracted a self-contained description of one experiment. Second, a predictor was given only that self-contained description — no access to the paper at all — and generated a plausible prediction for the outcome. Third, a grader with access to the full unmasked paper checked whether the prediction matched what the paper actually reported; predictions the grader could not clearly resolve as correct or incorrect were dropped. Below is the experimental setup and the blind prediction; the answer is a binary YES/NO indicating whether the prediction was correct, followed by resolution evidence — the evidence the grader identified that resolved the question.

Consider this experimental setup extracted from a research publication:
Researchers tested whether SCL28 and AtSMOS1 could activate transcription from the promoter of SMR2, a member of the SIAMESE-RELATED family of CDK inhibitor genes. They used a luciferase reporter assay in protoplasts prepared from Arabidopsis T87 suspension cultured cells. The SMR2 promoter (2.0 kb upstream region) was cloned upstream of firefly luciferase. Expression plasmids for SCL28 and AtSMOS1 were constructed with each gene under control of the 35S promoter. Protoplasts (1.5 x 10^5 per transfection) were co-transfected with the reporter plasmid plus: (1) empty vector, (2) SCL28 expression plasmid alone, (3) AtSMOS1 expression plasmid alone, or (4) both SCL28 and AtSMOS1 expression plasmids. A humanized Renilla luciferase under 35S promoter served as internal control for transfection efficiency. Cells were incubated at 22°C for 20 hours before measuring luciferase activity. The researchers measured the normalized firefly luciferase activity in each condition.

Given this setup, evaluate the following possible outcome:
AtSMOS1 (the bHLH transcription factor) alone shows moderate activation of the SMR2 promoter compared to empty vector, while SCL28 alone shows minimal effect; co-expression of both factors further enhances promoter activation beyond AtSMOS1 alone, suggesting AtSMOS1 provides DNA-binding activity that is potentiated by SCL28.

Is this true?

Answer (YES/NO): NO